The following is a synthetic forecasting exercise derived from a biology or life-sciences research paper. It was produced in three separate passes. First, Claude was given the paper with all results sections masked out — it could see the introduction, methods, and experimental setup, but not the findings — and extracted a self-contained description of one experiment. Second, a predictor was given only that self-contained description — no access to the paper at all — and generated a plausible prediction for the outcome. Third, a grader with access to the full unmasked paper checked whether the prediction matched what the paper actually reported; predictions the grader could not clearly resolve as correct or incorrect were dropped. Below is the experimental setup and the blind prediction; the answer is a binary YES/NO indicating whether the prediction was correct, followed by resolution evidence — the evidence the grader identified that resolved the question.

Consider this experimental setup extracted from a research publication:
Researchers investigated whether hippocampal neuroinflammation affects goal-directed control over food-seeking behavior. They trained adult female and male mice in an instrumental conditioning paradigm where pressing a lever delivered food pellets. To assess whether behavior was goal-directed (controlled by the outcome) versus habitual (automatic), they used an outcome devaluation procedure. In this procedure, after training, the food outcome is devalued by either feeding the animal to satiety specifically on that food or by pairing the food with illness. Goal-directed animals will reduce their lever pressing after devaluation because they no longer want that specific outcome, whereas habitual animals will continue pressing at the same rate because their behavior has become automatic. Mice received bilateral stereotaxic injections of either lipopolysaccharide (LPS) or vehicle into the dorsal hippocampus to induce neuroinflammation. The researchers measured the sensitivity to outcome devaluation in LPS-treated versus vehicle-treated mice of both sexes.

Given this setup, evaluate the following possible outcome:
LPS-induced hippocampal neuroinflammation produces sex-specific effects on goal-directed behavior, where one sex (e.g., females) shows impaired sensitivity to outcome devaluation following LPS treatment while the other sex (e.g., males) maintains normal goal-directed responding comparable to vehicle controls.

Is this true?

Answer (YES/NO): NO